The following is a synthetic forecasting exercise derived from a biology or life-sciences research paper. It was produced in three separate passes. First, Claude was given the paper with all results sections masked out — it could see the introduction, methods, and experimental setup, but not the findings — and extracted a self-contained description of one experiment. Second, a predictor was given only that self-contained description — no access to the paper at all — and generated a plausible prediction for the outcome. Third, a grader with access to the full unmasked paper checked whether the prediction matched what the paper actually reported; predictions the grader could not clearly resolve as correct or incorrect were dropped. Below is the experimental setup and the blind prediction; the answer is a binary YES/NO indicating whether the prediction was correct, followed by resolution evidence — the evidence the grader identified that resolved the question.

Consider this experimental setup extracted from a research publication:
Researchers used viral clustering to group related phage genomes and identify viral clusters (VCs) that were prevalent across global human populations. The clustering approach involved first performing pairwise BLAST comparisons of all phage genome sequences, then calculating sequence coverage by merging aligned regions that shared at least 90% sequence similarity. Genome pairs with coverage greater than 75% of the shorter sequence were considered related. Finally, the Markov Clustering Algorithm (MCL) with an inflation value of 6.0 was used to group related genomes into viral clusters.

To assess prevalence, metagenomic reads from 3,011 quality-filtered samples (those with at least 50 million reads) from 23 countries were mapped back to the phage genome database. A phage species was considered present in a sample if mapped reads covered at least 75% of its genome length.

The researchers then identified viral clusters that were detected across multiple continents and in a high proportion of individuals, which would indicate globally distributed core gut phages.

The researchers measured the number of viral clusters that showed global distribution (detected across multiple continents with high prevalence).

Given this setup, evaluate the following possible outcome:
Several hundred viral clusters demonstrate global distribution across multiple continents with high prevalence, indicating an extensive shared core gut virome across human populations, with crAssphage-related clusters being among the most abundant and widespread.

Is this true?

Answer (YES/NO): NO